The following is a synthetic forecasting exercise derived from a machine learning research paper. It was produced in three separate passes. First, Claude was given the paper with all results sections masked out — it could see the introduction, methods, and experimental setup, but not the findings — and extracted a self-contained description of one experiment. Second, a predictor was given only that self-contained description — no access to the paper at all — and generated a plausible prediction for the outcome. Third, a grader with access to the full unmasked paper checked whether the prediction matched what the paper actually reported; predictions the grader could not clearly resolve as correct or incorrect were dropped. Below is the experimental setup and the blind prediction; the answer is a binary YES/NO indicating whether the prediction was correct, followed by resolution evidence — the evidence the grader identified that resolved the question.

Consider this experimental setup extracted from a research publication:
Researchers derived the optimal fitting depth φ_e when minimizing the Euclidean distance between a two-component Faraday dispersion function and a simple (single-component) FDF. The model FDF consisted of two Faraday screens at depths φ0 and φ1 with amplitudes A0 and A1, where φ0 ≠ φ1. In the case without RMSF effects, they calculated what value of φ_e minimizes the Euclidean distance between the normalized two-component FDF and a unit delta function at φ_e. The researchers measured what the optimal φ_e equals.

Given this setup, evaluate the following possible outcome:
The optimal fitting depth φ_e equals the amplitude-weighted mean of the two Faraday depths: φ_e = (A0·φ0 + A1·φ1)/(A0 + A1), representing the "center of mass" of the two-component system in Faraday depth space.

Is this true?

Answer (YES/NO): NO